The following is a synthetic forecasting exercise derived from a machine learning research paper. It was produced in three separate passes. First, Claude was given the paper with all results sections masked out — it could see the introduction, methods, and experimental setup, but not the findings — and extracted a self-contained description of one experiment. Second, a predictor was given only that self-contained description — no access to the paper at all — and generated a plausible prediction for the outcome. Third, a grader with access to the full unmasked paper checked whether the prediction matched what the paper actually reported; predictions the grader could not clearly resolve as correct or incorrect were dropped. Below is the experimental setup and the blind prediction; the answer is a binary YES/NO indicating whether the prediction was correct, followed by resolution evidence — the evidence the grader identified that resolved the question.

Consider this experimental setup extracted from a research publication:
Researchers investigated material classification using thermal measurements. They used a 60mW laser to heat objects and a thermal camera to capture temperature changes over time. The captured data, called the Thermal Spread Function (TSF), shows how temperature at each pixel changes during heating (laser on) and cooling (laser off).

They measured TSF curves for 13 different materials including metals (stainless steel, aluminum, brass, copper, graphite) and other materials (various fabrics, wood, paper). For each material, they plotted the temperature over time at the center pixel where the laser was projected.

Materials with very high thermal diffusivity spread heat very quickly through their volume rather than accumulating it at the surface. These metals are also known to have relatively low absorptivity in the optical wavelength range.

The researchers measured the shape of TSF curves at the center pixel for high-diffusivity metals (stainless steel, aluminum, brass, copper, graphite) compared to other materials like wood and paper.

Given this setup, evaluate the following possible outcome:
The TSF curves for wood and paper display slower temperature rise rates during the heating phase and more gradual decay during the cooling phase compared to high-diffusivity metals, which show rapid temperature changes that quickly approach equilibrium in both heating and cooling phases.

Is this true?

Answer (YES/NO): NO